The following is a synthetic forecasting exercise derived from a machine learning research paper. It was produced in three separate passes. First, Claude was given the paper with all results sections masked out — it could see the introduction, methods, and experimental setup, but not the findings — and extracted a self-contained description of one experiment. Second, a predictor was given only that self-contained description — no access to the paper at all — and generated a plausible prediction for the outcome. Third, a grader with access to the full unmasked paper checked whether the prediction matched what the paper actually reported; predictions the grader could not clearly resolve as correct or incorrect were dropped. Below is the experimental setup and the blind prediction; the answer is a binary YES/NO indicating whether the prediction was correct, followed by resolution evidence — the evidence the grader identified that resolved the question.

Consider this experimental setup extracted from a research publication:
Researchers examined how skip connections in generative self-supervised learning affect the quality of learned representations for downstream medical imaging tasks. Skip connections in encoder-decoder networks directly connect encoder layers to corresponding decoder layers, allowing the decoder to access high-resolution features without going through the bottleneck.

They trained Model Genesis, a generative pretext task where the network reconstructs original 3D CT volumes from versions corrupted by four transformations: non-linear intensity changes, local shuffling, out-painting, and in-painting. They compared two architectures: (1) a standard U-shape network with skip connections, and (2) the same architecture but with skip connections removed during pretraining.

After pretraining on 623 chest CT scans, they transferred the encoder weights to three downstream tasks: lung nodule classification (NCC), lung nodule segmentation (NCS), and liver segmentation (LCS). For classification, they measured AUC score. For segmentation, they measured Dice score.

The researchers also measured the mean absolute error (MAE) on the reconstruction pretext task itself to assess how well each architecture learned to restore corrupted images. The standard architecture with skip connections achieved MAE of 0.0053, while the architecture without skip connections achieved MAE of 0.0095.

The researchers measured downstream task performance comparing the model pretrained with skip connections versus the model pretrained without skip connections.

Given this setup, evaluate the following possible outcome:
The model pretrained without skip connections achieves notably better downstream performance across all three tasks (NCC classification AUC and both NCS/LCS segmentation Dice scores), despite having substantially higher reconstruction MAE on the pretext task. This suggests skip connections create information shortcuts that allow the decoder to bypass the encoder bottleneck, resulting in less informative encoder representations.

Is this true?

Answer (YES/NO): YES